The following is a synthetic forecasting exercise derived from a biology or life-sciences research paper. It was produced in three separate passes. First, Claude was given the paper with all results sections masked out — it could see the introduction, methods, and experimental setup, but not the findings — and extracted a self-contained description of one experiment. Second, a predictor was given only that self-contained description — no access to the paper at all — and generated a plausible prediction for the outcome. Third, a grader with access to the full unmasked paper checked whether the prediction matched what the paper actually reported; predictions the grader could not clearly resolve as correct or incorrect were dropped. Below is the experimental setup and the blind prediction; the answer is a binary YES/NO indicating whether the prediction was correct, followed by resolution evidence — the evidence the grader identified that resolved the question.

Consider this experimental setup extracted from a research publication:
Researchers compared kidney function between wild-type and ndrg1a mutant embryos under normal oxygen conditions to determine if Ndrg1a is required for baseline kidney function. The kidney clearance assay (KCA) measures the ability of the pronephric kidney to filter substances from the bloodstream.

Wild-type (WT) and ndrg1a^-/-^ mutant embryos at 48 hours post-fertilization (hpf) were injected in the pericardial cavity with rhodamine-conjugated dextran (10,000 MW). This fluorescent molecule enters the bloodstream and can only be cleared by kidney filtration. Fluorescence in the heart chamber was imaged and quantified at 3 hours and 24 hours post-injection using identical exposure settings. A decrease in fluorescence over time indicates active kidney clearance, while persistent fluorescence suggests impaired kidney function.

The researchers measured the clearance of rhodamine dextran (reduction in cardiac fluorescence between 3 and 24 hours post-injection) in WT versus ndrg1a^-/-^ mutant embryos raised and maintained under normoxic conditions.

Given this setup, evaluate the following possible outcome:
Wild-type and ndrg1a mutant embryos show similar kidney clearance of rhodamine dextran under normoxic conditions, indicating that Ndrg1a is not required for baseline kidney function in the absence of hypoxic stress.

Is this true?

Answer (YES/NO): YES